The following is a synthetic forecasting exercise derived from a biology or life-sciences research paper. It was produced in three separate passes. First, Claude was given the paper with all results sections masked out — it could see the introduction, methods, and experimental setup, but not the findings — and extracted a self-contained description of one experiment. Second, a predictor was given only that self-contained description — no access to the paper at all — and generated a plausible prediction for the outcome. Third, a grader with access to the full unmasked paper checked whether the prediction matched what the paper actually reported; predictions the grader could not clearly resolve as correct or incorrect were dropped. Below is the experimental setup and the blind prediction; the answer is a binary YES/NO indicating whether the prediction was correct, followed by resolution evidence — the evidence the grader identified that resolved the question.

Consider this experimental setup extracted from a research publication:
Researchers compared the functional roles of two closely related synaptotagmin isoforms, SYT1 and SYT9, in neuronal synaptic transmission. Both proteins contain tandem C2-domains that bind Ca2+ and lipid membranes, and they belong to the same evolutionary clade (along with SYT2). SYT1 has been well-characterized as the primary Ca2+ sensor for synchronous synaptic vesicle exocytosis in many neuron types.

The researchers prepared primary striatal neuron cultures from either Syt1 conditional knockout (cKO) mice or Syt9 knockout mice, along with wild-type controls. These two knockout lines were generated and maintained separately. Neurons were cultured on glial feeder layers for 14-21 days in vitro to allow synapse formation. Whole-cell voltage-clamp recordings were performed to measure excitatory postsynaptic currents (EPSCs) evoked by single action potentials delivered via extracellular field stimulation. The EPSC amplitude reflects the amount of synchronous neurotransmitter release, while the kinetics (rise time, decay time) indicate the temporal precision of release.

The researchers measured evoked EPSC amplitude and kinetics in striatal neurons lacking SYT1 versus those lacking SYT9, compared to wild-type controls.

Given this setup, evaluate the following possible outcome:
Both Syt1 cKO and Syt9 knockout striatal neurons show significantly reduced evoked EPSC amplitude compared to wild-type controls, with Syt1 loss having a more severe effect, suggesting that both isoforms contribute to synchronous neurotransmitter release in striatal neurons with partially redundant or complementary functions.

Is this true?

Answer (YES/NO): NO